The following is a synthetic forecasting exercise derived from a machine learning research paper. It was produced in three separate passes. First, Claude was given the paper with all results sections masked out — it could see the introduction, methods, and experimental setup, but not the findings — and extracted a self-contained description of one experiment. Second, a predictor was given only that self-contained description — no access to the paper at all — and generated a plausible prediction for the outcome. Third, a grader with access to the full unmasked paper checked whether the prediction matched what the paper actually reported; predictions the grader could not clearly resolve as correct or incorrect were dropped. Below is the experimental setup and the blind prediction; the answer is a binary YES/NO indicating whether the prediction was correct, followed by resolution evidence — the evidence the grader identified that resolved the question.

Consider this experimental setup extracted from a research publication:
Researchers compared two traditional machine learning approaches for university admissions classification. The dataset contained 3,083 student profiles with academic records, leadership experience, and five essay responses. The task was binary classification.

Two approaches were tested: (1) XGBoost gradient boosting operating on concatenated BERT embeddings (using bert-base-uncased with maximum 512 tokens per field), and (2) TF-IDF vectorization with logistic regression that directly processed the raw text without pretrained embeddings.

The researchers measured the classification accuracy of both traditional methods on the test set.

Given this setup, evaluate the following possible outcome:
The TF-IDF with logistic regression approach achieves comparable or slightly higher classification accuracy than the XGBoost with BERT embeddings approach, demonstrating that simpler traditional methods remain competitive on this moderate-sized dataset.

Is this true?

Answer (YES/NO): NO